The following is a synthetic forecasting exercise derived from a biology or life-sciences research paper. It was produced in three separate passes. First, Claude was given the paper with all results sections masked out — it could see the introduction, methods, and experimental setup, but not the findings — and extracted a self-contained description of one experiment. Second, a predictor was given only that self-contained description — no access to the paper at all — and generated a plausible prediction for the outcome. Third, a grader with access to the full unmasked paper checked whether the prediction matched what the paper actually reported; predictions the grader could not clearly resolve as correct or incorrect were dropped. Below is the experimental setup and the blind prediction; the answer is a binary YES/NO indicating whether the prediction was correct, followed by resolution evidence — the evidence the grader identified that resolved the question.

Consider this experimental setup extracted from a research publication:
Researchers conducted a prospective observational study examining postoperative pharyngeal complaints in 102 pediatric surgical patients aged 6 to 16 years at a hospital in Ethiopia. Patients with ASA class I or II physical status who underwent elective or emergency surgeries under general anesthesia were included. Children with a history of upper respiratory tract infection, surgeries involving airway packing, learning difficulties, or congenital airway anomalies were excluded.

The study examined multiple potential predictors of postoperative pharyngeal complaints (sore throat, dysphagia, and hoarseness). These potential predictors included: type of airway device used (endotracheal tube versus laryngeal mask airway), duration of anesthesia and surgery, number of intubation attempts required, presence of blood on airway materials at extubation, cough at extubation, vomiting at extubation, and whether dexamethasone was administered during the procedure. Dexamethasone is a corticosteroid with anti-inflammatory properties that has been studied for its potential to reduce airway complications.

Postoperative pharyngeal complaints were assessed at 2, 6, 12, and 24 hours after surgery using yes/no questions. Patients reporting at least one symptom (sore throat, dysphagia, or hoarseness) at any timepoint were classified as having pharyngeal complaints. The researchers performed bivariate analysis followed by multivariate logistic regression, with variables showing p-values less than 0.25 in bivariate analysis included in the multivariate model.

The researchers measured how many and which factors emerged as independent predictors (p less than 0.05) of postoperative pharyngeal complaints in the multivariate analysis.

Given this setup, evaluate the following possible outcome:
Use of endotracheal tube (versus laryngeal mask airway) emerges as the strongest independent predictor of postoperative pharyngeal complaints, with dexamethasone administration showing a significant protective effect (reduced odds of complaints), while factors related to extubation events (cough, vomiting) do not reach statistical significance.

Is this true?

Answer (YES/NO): NO